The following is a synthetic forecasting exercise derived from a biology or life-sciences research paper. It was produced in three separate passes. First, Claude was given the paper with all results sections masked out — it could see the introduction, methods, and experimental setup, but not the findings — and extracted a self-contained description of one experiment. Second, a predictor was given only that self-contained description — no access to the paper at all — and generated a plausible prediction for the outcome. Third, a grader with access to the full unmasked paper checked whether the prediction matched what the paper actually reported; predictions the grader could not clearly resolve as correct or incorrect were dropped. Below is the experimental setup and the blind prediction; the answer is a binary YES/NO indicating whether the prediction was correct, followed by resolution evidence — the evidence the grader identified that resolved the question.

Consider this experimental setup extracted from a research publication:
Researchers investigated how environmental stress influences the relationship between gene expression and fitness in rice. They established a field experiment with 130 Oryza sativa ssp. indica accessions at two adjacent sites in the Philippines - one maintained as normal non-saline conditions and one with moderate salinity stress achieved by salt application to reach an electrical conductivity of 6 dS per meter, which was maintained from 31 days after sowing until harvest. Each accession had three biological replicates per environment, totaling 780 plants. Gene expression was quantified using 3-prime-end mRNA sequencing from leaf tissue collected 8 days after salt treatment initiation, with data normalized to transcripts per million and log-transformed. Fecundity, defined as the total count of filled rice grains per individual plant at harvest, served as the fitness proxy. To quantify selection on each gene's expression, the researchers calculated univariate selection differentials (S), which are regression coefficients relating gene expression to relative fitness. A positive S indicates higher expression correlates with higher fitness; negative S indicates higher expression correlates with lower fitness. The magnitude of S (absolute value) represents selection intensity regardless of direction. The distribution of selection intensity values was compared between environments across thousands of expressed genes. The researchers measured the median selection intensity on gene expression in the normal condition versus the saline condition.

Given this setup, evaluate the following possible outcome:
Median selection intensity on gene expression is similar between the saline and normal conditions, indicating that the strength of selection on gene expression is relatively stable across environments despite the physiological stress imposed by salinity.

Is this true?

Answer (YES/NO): NO